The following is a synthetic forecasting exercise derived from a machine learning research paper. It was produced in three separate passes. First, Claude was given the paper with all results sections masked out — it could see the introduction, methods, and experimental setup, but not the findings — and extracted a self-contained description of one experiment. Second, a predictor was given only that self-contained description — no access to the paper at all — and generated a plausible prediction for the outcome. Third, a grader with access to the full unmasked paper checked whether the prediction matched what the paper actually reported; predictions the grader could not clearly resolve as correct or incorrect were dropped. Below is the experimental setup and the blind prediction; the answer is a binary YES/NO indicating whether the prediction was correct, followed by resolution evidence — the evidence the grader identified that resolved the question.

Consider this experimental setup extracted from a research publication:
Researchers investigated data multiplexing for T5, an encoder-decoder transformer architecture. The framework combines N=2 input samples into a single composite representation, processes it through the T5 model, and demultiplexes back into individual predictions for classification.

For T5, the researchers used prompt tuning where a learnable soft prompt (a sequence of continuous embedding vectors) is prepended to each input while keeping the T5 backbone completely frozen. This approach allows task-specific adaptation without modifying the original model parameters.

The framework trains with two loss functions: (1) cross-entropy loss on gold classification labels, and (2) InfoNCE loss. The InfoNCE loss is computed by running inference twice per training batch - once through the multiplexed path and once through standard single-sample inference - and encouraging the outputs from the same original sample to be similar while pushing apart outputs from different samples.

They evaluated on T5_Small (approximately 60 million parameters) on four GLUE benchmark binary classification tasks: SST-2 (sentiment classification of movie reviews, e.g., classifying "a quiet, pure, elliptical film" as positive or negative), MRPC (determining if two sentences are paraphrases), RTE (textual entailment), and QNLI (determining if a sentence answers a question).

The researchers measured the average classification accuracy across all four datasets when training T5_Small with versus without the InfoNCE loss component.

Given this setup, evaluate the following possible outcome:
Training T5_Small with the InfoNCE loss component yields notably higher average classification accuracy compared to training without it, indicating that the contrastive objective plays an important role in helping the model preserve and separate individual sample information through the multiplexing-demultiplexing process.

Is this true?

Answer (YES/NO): NO